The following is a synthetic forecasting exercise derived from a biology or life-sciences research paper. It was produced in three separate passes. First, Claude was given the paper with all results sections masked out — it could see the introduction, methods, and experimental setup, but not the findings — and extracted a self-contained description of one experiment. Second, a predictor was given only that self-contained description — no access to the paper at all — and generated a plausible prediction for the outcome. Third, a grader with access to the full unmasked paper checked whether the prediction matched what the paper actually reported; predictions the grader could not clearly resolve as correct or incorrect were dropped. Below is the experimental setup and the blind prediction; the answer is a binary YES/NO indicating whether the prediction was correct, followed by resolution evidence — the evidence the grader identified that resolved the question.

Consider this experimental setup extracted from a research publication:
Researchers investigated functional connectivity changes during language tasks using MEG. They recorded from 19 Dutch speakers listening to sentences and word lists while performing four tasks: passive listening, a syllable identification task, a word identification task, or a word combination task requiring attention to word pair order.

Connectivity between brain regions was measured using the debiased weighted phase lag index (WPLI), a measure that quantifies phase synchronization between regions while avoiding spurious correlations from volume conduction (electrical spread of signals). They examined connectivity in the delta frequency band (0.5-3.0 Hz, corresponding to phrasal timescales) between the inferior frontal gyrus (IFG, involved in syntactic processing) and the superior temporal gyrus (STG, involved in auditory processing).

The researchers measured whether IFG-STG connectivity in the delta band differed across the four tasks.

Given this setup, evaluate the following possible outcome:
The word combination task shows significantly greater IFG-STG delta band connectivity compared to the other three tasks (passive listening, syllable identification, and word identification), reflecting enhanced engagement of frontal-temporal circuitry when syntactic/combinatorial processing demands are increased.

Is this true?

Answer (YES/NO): NO